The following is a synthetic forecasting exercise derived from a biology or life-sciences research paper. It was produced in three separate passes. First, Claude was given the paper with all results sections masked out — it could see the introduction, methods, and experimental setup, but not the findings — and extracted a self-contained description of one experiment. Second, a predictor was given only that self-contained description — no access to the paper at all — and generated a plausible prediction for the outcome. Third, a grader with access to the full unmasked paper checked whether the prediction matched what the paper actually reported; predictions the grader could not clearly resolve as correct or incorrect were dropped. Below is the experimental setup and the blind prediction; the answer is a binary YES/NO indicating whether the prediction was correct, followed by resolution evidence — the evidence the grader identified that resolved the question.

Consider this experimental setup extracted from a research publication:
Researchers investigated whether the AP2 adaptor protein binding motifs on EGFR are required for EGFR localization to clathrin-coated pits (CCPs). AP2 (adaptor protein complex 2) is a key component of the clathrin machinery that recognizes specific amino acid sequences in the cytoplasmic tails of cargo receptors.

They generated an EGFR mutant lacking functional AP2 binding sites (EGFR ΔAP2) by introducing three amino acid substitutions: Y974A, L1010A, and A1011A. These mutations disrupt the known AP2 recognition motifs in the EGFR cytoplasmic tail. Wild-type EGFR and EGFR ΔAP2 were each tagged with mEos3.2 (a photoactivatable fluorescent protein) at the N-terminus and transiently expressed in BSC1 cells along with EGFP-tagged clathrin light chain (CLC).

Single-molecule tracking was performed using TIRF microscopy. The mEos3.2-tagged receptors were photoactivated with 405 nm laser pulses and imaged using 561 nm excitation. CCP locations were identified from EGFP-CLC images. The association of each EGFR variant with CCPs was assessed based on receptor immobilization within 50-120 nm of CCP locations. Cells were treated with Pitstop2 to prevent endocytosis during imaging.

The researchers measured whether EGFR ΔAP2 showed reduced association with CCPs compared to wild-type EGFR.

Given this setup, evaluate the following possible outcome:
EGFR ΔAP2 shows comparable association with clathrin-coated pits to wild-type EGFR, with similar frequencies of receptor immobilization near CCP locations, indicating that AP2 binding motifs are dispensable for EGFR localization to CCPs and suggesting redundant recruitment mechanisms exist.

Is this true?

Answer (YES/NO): NO